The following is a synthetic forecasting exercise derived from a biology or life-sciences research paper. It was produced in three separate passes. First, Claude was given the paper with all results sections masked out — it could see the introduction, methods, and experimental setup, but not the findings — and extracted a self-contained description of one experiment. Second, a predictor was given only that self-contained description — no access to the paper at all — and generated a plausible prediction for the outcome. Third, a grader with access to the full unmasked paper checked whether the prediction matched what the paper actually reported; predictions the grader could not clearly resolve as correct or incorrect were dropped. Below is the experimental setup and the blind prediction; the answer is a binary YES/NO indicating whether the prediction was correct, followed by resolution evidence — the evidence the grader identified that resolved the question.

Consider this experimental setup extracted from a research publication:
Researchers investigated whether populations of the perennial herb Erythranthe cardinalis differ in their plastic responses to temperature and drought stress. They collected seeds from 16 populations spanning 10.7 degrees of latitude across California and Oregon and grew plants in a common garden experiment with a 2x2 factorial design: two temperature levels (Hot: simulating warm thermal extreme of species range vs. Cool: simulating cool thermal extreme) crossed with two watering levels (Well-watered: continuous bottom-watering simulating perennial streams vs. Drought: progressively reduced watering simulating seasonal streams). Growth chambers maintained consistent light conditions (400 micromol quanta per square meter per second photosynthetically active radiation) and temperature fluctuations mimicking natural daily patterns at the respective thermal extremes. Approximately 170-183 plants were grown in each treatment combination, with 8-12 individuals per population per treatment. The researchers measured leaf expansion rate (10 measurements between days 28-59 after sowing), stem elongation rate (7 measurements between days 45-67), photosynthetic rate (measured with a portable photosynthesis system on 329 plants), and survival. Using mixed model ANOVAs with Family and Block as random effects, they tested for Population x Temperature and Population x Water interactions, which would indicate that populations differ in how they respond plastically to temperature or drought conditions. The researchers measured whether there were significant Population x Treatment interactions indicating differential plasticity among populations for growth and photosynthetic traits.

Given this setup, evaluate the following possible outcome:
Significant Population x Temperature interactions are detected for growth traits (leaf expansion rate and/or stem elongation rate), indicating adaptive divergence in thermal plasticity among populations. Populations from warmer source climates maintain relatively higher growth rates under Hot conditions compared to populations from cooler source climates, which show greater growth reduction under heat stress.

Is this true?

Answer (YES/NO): NO